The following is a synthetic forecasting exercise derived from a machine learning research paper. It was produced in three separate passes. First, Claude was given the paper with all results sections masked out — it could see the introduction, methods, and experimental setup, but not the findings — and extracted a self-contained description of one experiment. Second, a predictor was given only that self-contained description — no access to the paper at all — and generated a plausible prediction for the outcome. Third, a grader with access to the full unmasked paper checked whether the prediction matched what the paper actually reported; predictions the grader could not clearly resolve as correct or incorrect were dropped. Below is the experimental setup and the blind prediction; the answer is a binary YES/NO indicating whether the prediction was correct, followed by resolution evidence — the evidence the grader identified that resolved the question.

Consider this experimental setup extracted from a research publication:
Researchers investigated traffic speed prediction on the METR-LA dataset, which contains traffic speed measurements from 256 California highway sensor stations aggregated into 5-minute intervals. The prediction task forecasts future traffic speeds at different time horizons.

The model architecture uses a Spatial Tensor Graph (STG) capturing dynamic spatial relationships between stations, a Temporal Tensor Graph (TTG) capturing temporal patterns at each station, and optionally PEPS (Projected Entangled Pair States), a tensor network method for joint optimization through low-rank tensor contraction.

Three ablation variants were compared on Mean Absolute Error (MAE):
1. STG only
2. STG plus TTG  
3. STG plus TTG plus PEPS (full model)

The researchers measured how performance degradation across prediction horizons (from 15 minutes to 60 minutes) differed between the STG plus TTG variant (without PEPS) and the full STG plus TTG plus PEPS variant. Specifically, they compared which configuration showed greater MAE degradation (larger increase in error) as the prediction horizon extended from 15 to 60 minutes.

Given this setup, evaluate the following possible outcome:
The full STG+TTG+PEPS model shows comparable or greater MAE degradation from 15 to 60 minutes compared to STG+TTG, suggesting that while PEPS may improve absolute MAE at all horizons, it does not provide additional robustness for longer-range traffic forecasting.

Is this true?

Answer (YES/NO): YES